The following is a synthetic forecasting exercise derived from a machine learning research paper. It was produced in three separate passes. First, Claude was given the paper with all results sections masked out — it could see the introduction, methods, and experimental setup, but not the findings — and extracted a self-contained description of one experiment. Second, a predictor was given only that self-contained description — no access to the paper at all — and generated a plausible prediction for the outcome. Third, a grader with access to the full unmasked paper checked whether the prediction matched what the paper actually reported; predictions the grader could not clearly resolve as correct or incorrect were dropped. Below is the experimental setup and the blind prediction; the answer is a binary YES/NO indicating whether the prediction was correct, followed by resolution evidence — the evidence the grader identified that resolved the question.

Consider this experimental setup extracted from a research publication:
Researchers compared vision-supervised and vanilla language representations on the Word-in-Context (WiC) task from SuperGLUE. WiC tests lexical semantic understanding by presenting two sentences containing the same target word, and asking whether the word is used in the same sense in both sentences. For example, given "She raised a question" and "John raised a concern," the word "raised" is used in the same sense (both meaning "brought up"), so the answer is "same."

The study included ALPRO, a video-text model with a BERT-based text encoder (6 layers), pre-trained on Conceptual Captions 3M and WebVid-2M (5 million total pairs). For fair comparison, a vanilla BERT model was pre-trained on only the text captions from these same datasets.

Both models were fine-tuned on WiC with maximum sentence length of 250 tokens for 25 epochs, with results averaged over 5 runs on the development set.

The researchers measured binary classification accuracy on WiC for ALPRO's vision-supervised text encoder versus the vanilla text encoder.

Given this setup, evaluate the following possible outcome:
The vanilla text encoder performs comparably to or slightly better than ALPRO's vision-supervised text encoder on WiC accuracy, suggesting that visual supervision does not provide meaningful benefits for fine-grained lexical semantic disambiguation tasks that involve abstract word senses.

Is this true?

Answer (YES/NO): NO